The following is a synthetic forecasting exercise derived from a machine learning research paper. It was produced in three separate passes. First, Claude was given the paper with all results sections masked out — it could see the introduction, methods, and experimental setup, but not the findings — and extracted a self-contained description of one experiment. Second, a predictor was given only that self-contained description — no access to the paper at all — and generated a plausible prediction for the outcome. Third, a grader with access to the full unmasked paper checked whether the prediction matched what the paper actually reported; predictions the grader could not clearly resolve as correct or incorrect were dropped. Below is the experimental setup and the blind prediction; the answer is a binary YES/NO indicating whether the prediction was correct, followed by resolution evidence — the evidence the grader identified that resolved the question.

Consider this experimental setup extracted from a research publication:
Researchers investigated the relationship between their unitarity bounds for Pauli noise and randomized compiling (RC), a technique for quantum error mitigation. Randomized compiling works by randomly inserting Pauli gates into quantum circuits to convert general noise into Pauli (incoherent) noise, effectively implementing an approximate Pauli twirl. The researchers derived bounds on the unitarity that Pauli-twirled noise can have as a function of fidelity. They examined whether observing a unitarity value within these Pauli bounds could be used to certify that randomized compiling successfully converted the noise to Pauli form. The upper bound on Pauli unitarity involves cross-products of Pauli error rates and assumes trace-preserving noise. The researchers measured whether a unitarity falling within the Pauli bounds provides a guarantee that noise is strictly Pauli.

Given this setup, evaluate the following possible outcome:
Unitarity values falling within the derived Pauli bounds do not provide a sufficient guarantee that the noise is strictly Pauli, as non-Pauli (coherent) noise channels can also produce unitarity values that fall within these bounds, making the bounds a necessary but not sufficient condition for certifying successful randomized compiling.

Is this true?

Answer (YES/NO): YES